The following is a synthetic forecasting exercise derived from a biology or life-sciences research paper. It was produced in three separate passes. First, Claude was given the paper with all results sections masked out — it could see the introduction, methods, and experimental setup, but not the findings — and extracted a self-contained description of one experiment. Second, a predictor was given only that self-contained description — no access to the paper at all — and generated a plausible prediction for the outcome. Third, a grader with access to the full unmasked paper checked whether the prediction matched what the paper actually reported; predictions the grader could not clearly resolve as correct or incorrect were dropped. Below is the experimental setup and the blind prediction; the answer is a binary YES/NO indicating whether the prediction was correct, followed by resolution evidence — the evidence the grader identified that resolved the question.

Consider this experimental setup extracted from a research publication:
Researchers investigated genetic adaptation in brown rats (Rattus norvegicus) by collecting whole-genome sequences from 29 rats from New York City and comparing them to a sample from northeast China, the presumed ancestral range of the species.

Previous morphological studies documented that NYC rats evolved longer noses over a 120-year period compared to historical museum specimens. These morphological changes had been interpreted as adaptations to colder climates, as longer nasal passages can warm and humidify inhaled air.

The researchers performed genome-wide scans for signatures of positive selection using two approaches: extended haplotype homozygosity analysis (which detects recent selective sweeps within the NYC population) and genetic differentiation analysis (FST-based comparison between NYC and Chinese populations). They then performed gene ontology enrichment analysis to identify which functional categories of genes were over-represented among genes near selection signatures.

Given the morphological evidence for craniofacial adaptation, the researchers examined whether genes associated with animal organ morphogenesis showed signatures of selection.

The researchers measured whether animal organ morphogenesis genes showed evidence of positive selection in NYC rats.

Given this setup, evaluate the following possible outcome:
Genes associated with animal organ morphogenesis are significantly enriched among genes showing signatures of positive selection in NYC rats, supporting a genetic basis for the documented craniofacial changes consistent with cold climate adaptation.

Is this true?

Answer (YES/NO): NO